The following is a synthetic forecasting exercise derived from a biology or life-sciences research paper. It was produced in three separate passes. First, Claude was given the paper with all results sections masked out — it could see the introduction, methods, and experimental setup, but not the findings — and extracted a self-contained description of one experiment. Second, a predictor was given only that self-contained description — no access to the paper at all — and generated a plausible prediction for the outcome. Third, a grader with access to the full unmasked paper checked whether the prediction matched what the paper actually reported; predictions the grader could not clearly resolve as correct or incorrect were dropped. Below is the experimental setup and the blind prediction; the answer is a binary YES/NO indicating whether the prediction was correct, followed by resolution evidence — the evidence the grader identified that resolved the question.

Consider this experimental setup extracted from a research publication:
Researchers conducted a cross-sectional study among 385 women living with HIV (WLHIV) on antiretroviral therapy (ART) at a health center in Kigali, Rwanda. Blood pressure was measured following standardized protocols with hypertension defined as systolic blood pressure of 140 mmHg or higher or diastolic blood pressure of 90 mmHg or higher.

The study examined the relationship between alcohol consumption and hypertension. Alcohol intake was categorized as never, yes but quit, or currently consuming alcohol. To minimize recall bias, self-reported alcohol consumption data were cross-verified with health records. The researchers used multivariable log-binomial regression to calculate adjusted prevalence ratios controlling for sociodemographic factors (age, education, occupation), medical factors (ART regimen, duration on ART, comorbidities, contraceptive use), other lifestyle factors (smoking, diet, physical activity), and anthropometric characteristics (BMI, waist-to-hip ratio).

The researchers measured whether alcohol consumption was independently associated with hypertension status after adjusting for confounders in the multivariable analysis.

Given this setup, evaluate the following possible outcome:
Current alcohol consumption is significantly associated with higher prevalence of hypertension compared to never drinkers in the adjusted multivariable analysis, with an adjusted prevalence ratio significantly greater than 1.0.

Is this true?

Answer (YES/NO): YES